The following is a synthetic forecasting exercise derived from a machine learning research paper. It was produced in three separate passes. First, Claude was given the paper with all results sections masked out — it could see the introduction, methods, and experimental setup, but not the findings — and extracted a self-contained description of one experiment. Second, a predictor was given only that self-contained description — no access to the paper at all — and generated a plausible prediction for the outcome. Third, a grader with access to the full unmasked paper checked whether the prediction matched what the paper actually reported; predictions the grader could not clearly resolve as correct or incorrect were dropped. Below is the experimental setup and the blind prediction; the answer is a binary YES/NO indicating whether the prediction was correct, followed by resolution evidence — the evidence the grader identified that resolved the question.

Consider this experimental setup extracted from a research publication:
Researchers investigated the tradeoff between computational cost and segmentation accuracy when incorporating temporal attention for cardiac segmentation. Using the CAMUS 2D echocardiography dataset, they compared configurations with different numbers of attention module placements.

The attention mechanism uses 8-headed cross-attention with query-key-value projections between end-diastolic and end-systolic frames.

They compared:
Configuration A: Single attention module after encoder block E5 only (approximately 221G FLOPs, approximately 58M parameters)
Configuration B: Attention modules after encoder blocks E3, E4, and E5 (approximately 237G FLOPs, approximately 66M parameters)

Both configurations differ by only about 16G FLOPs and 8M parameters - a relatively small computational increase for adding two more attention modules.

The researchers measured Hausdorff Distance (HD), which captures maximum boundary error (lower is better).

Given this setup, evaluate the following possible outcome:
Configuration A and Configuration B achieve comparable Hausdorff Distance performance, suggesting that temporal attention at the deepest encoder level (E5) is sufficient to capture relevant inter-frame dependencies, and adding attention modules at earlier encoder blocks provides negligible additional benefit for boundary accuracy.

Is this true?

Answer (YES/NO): YES